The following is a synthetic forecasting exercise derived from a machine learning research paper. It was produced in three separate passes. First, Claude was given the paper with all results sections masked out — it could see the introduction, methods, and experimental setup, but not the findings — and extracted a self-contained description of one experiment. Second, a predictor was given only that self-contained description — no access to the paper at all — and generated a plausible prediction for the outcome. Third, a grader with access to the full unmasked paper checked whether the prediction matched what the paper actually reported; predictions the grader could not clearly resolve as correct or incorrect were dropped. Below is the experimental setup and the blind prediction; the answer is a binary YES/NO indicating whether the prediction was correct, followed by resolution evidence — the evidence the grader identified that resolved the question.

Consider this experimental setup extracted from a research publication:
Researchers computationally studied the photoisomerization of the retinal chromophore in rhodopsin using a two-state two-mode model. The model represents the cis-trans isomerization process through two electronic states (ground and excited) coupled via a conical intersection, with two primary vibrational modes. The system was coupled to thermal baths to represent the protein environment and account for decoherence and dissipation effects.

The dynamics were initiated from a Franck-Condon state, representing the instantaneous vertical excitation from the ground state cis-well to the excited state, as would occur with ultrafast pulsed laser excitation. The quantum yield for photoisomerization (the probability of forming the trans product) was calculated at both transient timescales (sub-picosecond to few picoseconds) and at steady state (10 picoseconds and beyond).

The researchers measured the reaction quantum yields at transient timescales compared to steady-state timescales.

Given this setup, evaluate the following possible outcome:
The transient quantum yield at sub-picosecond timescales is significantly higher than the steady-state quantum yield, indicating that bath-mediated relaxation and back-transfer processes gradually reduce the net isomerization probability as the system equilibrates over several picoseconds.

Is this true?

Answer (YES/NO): NO